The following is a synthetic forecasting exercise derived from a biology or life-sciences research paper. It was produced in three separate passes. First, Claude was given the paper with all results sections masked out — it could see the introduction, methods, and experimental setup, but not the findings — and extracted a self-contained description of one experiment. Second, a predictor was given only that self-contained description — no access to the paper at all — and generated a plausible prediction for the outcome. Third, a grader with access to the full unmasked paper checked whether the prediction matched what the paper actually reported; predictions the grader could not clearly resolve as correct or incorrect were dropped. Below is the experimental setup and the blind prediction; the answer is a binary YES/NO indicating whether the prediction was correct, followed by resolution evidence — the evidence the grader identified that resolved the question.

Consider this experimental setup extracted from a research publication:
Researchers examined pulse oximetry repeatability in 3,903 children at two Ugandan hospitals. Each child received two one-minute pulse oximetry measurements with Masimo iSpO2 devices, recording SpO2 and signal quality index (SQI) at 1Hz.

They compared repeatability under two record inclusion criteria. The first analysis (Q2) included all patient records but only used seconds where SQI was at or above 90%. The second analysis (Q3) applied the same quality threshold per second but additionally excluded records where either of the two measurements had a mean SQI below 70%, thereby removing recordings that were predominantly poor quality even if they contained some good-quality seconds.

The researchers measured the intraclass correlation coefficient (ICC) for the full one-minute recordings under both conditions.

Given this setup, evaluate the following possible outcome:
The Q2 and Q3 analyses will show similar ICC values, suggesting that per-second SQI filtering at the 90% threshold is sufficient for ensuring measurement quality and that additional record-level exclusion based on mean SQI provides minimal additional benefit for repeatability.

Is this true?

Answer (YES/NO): NO